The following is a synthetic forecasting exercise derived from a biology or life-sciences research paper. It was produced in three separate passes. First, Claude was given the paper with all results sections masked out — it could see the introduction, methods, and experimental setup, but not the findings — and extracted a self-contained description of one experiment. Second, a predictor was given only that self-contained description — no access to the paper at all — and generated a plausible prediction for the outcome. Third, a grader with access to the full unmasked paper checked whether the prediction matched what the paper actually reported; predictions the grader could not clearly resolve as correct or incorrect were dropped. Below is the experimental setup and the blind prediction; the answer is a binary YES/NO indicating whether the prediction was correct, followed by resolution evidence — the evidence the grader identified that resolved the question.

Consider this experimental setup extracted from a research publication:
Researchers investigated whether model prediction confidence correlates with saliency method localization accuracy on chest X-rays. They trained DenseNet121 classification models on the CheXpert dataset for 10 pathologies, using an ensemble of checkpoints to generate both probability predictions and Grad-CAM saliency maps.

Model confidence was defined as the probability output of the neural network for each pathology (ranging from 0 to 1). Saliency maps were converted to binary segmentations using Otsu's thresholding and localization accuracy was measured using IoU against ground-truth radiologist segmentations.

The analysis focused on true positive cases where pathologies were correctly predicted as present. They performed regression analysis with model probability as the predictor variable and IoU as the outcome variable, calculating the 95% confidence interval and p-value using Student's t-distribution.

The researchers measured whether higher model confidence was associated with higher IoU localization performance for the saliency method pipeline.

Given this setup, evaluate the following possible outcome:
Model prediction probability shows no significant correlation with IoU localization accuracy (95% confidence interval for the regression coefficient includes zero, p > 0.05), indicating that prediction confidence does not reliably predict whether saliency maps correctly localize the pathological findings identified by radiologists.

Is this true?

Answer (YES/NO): NO